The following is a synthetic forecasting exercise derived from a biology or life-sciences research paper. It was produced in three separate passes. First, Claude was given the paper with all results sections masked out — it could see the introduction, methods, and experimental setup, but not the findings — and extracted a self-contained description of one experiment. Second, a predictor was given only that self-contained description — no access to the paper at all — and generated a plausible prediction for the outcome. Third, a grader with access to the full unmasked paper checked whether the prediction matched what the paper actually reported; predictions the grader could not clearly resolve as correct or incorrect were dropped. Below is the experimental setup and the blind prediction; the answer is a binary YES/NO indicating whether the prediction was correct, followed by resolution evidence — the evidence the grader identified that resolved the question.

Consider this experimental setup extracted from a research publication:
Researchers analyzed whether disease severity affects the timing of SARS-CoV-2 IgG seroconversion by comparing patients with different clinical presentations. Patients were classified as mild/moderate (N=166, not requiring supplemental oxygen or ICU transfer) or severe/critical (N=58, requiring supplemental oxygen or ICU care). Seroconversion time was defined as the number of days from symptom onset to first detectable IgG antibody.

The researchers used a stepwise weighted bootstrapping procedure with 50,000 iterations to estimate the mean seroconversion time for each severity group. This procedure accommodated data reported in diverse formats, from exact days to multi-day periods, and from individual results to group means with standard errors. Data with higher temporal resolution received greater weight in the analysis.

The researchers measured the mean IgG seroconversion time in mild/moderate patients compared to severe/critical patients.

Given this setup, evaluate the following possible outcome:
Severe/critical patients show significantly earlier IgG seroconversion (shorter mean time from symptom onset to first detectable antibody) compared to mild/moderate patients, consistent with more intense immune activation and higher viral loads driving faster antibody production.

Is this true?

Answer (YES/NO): NO